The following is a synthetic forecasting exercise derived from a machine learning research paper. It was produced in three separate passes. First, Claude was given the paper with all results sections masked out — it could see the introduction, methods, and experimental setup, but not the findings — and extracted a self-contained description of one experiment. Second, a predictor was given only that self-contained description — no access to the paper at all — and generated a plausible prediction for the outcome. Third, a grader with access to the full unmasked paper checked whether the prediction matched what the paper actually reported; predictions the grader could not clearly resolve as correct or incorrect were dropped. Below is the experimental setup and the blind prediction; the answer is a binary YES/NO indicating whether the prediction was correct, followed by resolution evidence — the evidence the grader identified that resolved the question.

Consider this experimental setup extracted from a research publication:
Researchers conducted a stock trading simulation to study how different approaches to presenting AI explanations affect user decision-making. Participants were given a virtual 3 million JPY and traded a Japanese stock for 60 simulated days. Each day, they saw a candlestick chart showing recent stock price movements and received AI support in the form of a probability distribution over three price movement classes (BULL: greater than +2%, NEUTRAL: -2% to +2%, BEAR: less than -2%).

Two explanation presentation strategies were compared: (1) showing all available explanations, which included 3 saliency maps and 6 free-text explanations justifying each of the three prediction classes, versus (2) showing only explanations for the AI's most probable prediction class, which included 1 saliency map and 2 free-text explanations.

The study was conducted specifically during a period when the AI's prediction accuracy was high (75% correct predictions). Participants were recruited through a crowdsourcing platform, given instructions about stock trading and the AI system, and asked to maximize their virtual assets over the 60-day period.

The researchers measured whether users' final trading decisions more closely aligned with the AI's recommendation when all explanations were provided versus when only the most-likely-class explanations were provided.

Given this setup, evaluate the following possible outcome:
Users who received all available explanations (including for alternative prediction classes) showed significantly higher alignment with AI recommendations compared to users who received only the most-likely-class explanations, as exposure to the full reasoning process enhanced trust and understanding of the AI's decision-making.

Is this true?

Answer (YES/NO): NO